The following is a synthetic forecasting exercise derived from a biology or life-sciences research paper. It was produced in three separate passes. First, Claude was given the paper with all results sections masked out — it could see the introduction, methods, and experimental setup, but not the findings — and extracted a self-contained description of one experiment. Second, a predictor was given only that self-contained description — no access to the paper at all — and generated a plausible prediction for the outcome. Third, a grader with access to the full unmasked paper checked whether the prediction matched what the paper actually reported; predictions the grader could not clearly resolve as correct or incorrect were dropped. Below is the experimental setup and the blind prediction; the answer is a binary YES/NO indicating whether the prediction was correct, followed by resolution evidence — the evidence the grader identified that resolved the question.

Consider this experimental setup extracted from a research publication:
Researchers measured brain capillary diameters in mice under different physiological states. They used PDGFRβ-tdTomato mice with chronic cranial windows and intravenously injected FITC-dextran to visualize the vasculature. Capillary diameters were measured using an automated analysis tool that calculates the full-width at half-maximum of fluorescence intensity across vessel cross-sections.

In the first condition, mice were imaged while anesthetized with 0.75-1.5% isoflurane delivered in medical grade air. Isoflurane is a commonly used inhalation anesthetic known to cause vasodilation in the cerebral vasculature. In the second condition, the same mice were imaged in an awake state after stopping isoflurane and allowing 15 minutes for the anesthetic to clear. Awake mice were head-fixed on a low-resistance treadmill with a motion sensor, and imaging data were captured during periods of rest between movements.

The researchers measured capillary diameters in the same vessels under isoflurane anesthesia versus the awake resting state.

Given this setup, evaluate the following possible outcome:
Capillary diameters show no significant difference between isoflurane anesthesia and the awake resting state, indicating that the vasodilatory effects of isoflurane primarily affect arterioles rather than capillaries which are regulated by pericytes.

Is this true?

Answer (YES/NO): YES